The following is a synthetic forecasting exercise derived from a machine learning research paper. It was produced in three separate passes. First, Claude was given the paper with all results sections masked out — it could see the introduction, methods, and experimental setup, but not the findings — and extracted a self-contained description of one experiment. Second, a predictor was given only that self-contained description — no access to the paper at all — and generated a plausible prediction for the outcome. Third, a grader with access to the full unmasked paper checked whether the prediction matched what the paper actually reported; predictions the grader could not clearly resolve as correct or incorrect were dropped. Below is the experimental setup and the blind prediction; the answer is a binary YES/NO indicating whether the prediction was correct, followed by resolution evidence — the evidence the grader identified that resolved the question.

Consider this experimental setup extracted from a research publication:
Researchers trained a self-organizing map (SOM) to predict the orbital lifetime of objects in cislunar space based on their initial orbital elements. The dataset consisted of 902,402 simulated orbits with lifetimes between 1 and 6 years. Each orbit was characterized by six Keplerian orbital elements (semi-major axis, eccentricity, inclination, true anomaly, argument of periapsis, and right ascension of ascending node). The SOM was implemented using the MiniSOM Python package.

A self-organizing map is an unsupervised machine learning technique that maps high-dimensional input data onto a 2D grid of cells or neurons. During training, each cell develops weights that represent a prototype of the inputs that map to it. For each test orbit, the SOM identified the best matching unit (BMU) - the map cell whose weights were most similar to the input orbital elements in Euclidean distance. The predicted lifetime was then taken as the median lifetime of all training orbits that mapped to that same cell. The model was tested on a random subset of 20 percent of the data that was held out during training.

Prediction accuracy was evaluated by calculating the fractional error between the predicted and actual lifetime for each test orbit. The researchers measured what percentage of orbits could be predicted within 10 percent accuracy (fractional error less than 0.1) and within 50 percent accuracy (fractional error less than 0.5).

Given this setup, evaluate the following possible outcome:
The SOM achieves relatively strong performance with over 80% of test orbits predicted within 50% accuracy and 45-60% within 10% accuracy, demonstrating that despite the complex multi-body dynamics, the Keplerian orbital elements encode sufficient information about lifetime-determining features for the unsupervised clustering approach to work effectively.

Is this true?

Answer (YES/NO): NO